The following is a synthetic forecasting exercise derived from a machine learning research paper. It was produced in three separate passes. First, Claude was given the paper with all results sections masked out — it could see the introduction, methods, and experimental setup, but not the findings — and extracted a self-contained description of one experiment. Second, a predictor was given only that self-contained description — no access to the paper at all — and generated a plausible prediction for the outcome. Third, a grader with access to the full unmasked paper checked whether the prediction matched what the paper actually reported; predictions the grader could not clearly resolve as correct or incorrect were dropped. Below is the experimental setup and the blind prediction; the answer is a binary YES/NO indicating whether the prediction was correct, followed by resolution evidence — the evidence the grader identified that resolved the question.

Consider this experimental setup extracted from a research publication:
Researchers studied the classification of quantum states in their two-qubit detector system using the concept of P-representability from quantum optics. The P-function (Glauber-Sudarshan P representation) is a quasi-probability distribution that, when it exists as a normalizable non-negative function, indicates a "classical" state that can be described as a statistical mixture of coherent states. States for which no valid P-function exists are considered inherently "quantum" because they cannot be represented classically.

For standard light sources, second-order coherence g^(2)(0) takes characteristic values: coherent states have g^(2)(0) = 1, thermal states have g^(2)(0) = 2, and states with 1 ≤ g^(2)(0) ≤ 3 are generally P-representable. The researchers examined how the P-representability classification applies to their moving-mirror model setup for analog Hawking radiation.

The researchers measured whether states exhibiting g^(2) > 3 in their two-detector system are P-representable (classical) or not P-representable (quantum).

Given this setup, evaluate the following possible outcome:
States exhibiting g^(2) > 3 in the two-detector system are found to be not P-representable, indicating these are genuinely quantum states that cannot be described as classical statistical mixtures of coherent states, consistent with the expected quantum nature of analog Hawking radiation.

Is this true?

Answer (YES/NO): YES